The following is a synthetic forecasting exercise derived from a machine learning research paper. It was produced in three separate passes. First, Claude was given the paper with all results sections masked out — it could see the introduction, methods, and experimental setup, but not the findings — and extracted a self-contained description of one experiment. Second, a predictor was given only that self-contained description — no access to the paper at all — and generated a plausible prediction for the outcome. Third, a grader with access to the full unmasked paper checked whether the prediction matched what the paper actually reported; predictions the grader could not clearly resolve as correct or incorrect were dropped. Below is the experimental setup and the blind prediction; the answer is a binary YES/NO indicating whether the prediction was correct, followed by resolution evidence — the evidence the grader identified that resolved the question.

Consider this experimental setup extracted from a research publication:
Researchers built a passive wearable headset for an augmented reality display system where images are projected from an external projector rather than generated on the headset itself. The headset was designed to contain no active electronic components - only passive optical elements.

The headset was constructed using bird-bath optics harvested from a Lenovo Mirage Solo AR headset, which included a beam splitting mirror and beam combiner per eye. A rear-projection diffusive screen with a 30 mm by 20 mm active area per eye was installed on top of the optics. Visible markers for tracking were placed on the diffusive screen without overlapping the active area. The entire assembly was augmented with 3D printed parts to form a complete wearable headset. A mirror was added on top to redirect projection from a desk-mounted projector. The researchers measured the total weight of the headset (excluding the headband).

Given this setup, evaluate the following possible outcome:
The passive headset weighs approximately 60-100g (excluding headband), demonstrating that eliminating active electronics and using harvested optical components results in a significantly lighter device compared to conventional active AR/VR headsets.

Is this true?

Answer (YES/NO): NO